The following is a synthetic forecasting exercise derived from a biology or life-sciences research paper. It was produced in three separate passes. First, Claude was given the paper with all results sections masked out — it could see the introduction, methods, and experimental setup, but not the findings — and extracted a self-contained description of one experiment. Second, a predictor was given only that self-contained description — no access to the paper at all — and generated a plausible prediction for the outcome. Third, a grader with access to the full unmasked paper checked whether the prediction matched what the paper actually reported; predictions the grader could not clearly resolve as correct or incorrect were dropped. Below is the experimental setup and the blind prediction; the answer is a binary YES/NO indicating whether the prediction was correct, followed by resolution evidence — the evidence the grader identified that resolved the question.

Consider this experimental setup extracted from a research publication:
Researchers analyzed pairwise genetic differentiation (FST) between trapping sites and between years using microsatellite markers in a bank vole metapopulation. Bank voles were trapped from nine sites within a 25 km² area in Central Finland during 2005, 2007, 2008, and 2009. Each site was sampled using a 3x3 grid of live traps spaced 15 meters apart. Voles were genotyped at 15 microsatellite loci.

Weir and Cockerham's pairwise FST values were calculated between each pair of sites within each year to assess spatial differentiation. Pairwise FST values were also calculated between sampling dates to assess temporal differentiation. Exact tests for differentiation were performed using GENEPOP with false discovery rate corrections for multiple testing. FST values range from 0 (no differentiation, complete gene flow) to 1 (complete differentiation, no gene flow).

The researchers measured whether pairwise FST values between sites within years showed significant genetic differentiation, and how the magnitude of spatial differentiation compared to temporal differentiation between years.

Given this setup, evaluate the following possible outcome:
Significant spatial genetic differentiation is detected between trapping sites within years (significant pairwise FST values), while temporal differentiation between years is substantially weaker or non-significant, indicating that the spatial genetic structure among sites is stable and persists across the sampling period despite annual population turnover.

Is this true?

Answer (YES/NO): YES